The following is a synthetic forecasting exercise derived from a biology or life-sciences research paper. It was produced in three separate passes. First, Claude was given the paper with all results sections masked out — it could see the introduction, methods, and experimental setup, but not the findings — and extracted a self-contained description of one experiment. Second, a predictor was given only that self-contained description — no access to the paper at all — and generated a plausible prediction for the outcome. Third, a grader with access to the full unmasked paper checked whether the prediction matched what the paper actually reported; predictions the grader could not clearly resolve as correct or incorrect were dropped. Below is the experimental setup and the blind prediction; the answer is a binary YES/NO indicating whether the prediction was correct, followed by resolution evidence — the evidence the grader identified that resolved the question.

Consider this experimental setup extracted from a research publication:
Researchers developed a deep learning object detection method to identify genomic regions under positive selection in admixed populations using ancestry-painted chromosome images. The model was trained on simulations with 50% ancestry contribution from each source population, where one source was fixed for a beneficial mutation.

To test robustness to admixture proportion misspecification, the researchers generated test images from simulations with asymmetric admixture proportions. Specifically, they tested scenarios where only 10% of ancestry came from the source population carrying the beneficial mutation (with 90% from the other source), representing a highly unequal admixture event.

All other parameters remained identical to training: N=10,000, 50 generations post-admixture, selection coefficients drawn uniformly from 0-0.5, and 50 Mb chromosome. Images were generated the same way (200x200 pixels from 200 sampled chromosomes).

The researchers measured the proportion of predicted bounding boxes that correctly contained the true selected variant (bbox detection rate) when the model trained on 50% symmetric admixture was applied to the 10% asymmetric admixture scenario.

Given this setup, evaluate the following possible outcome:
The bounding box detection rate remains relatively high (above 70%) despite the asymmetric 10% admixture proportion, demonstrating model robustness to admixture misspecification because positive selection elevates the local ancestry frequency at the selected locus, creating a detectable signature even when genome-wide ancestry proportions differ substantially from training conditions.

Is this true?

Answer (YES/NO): YES